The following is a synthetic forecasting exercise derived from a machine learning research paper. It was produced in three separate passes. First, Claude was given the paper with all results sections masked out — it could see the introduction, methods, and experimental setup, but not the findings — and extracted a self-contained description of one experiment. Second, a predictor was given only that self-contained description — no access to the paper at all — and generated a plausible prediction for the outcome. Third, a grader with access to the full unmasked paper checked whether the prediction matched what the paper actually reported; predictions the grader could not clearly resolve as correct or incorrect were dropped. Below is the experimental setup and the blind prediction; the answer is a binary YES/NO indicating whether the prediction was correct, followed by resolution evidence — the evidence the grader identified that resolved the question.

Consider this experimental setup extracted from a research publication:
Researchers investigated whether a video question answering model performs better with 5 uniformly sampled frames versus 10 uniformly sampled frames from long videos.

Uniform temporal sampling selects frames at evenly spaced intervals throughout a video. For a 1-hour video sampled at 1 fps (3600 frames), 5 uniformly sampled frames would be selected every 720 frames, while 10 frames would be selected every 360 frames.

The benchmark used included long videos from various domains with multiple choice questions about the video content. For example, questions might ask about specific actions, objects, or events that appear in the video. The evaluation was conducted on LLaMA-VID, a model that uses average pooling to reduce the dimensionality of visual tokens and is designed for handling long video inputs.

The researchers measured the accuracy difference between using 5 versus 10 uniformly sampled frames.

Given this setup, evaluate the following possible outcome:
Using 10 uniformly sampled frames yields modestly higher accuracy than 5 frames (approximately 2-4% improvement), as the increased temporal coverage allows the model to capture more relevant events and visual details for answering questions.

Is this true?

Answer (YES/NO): NO